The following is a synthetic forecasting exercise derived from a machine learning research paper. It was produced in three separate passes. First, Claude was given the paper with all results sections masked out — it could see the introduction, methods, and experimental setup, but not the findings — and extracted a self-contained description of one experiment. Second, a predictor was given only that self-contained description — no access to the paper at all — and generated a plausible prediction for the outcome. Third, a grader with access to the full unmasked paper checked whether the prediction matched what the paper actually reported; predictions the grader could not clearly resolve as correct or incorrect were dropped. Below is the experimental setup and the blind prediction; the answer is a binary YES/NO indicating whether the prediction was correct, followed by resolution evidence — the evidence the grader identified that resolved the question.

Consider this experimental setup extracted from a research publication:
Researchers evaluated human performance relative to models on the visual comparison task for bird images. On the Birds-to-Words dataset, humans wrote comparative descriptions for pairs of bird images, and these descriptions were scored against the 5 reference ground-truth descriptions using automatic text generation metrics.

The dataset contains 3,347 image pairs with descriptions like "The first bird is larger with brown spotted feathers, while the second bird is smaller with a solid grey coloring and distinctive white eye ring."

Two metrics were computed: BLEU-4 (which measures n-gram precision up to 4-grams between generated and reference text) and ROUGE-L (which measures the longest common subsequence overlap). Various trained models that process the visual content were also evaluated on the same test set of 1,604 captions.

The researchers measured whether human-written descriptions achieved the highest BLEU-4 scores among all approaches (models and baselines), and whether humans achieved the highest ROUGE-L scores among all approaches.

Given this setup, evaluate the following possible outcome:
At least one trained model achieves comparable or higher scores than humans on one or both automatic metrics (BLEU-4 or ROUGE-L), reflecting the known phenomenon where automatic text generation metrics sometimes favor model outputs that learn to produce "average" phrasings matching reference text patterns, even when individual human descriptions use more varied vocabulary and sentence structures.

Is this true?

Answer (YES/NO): YES